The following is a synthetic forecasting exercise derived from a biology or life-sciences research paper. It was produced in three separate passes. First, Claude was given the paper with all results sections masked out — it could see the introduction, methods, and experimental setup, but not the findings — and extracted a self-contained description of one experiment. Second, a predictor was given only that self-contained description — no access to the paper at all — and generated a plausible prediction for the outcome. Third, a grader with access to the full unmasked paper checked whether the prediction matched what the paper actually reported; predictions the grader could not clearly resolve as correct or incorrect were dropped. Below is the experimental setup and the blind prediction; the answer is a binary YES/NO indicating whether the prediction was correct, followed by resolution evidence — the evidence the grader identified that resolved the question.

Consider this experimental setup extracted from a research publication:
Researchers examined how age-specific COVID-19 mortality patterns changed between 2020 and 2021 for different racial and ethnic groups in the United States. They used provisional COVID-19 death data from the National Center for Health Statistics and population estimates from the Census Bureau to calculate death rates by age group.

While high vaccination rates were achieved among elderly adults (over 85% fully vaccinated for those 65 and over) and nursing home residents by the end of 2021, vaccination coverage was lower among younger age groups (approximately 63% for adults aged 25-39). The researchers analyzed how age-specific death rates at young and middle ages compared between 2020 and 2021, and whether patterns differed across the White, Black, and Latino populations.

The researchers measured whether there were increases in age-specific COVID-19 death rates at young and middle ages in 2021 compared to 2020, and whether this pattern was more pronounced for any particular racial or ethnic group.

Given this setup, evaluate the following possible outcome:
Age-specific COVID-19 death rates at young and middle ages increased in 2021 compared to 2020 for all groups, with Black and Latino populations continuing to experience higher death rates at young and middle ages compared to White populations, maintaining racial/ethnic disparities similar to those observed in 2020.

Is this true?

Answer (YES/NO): NO